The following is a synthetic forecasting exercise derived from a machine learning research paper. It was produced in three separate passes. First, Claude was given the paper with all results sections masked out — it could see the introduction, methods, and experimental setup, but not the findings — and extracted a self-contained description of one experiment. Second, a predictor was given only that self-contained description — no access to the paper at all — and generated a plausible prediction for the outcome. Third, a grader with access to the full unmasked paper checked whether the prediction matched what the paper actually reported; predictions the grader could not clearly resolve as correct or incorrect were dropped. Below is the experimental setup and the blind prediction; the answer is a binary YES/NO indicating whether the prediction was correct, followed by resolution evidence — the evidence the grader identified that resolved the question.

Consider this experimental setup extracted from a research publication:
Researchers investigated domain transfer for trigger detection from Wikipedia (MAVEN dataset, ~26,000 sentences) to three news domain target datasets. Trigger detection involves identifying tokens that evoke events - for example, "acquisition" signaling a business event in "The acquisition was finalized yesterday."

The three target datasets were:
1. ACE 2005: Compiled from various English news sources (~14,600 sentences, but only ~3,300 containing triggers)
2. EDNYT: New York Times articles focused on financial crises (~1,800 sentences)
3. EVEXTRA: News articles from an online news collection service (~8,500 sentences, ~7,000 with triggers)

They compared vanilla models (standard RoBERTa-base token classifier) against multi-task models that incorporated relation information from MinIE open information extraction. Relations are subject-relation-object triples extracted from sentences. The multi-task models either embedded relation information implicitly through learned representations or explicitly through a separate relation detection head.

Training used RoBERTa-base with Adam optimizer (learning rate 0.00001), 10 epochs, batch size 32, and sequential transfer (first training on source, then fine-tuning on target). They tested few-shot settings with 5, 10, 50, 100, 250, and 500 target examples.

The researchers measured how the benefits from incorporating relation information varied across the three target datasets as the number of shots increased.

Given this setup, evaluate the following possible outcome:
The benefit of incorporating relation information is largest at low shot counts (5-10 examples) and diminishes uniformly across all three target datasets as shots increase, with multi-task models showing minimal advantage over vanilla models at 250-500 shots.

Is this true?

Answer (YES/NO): NO